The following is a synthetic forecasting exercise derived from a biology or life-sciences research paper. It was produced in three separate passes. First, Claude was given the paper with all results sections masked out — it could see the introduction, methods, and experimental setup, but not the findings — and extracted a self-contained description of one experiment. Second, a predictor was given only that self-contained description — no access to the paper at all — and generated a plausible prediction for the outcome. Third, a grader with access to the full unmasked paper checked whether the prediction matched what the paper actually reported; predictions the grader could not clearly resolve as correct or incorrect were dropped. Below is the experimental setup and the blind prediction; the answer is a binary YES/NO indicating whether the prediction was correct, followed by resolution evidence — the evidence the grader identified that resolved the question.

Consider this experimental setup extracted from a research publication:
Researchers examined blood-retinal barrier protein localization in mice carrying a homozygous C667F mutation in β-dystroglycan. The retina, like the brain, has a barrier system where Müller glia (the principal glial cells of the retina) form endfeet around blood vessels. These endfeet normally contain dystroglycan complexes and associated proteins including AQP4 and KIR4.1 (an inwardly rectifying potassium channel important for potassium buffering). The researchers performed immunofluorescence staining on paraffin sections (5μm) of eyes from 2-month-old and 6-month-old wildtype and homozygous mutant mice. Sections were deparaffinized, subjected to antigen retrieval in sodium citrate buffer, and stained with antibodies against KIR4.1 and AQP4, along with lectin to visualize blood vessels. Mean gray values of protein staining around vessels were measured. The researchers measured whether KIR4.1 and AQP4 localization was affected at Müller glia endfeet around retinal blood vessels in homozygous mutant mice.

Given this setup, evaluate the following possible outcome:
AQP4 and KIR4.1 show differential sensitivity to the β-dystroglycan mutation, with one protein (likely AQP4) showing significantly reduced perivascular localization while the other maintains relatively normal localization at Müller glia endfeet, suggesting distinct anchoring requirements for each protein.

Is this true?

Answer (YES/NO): NO